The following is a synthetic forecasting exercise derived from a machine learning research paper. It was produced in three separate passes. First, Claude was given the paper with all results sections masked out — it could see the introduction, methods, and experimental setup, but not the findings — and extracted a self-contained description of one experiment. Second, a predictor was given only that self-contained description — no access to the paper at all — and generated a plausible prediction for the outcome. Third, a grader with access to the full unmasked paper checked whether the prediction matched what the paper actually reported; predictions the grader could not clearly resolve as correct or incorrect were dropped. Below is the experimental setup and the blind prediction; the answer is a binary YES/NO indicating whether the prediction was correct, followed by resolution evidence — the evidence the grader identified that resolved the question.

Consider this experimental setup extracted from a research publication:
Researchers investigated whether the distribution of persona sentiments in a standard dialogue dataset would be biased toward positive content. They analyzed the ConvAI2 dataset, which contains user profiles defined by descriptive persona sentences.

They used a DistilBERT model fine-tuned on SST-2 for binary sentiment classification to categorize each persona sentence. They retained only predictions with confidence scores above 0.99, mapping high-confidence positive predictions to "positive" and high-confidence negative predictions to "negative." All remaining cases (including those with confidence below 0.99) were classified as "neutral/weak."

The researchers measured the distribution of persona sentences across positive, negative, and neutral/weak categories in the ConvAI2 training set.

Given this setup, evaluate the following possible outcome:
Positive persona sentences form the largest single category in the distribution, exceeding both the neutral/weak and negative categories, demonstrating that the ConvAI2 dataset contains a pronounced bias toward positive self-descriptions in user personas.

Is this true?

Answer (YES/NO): YES